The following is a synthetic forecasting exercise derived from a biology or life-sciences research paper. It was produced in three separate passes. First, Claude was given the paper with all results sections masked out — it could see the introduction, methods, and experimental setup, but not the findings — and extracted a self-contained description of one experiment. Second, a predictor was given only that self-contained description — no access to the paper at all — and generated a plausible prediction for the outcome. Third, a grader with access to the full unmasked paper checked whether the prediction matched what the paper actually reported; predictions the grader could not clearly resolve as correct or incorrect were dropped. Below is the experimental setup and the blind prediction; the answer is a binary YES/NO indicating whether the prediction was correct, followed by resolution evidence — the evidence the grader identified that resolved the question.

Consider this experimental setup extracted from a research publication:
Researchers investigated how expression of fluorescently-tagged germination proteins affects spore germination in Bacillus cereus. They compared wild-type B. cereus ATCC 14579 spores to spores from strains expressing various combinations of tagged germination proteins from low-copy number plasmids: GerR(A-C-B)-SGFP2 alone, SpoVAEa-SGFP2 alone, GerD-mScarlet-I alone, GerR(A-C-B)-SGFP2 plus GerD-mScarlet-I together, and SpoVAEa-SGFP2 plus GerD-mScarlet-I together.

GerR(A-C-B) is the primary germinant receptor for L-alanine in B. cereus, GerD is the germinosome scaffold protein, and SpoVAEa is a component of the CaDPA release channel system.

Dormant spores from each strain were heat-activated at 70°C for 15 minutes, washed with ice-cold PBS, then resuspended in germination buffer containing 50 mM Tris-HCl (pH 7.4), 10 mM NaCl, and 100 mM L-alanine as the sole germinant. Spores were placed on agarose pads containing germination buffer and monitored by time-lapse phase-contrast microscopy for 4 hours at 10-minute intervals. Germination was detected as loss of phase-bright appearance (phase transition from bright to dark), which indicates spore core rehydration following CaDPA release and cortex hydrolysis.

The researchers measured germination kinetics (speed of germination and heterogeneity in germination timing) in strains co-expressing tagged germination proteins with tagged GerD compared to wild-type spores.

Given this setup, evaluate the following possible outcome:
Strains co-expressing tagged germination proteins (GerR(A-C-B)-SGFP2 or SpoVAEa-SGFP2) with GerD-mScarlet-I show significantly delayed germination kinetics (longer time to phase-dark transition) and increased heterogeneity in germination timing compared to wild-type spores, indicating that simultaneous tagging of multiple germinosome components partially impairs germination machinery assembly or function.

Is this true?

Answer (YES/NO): YES